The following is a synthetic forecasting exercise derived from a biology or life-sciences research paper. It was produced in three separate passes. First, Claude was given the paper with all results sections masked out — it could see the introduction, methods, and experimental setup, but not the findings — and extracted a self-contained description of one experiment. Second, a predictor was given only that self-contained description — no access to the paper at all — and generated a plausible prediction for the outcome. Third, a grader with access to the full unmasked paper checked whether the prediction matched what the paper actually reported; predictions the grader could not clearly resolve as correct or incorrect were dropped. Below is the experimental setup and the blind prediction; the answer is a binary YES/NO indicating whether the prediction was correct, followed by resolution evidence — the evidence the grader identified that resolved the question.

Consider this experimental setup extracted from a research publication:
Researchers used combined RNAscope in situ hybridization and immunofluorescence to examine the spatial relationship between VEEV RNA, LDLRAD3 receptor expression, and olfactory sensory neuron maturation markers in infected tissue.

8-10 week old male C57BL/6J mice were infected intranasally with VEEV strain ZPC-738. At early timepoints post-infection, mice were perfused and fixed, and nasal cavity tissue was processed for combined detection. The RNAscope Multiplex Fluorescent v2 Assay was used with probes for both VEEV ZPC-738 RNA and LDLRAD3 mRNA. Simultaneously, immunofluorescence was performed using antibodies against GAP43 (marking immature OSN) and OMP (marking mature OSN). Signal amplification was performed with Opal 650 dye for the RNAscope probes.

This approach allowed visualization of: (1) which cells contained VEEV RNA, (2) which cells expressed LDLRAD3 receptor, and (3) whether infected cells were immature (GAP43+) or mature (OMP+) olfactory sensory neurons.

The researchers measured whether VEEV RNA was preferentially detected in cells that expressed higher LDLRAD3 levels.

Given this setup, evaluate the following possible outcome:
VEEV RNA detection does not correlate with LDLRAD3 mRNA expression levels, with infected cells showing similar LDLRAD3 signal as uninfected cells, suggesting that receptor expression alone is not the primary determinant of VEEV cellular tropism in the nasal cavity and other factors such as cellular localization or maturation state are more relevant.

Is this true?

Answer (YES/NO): NO